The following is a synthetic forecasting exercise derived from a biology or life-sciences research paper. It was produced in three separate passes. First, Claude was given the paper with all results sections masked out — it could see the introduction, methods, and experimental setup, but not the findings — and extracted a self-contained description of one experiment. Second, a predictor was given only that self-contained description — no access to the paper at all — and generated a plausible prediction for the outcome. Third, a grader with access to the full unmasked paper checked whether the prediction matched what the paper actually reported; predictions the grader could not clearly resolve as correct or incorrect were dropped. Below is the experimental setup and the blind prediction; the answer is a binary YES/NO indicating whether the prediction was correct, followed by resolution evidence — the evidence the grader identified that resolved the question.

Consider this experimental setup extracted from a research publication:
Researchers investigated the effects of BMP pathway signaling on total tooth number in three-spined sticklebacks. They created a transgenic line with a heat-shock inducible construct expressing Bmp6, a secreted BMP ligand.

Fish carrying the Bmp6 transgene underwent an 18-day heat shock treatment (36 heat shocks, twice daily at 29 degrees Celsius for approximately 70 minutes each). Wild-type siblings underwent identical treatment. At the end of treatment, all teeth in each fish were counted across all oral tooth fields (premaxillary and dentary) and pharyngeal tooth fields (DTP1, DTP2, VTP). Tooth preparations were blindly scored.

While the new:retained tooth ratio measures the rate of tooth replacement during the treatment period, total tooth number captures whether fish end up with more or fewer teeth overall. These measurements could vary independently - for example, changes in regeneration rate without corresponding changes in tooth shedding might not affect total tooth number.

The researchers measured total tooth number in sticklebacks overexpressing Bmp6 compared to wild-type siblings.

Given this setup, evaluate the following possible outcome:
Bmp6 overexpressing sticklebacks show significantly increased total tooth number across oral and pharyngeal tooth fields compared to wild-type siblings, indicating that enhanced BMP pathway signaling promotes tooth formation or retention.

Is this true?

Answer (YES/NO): NO